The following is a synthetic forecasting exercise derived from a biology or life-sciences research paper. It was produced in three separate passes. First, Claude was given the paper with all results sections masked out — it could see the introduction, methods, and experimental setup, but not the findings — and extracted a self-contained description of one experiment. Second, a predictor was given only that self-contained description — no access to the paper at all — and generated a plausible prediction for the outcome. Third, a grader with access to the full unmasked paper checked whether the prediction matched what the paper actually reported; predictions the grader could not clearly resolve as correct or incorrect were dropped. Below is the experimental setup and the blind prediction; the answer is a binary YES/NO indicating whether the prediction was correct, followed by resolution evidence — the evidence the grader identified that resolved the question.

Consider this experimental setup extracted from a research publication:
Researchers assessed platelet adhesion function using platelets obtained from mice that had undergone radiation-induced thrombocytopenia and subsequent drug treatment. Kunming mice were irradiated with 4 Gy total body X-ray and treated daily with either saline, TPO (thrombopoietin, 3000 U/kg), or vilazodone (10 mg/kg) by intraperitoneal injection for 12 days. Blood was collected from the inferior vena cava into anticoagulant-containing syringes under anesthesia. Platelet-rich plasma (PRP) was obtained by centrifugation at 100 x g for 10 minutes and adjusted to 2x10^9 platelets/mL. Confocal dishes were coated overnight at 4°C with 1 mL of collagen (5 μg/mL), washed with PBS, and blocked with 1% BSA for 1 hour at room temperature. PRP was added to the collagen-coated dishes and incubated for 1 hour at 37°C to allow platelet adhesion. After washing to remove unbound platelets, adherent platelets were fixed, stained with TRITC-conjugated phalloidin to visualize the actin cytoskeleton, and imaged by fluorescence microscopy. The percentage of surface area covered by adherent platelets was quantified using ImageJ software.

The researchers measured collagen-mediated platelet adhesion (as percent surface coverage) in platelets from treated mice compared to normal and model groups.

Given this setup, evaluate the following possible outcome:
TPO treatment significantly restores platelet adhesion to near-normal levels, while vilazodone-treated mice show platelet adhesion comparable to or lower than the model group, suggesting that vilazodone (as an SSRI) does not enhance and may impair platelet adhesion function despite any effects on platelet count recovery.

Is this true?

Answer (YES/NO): NO